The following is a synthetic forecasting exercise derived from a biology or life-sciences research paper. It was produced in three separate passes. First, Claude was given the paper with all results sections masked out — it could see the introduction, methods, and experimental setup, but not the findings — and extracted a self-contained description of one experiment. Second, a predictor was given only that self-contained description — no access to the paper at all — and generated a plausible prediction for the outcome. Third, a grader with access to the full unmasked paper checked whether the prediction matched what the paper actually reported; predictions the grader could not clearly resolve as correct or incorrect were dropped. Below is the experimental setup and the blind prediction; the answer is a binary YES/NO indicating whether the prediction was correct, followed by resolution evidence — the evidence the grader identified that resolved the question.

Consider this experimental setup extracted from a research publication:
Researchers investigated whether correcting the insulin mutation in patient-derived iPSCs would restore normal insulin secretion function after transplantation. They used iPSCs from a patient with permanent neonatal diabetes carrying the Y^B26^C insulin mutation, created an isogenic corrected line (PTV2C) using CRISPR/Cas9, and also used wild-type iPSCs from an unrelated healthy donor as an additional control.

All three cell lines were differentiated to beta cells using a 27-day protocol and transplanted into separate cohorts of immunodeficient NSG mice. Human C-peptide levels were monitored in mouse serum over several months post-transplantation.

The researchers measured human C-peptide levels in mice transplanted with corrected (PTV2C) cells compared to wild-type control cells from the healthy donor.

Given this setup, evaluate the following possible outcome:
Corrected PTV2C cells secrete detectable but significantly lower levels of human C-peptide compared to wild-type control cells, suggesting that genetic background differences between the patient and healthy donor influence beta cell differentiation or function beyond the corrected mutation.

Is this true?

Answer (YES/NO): NO